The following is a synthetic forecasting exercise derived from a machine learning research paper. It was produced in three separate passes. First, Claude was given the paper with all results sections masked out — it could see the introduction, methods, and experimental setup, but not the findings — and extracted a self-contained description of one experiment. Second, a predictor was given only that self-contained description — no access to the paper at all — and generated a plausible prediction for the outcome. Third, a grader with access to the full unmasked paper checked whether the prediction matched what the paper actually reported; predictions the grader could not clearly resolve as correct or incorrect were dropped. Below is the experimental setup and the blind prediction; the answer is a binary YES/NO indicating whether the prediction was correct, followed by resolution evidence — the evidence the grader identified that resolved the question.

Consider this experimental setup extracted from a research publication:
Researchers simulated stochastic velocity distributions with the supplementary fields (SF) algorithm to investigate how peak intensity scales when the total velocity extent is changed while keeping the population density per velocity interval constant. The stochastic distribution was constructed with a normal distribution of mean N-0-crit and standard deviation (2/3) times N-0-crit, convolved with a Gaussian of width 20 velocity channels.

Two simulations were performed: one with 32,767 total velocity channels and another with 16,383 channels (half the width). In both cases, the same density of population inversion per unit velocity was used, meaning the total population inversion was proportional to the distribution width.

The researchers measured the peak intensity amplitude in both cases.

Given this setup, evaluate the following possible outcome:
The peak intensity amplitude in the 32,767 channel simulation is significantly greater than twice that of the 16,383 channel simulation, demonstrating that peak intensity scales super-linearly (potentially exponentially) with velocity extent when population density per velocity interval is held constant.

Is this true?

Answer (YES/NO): NO